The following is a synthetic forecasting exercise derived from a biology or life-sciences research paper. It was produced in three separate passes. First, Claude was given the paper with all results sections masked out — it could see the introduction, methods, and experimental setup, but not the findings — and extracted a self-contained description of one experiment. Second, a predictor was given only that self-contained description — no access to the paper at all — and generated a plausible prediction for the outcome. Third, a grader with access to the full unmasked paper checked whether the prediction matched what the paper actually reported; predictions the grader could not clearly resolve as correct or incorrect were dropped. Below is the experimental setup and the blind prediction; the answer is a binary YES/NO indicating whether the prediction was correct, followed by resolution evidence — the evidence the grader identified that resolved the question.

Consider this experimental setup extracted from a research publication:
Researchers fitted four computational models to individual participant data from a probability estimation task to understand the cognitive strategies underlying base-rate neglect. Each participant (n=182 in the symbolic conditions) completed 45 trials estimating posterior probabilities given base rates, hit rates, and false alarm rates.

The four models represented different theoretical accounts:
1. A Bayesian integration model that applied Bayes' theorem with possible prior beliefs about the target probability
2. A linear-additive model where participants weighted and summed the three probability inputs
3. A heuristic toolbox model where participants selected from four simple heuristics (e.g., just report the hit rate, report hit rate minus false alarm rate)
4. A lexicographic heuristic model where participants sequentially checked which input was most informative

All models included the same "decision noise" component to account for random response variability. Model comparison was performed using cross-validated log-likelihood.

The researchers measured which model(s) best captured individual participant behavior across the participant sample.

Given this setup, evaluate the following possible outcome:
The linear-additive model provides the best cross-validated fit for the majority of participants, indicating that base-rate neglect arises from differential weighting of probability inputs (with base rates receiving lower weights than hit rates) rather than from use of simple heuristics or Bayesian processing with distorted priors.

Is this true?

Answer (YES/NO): NO